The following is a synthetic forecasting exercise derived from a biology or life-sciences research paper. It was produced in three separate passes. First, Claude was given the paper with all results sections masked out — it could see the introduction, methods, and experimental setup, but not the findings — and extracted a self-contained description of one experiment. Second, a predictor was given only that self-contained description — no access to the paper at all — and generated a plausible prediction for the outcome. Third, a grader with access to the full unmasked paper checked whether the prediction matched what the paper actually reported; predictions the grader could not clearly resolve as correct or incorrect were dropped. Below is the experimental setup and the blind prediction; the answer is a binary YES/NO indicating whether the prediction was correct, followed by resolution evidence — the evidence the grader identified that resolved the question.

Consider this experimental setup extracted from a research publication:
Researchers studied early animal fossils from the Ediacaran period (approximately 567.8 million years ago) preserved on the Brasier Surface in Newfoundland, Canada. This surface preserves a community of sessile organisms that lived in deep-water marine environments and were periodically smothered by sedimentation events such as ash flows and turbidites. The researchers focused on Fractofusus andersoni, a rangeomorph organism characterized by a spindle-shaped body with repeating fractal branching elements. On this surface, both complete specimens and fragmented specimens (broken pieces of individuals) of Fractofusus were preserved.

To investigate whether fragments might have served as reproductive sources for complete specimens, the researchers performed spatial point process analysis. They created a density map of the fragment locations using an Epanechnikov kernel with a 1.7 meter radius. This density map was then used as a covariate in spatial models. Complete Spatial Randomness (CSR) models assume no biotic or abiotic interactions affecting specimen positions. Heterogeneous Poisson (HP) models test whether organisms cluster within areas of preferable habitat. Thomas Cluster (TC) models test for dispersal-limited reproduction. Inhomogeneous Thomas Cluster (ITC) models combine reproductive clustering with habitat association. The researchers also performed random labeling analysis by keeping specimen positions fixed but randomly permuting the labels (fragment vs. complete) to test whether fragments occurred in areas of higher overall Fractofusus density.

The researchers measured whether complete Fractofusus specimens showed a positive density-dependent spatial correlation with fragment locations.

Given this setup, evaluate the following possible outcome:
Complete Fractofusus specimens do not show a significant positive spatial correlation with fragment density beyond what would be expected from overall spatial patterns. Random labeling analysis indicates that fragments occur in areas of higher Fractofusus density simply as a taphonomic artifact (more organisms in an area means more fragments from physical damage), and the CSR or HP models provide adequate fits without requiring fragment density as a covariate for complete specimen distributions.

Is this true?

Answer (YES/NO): NO